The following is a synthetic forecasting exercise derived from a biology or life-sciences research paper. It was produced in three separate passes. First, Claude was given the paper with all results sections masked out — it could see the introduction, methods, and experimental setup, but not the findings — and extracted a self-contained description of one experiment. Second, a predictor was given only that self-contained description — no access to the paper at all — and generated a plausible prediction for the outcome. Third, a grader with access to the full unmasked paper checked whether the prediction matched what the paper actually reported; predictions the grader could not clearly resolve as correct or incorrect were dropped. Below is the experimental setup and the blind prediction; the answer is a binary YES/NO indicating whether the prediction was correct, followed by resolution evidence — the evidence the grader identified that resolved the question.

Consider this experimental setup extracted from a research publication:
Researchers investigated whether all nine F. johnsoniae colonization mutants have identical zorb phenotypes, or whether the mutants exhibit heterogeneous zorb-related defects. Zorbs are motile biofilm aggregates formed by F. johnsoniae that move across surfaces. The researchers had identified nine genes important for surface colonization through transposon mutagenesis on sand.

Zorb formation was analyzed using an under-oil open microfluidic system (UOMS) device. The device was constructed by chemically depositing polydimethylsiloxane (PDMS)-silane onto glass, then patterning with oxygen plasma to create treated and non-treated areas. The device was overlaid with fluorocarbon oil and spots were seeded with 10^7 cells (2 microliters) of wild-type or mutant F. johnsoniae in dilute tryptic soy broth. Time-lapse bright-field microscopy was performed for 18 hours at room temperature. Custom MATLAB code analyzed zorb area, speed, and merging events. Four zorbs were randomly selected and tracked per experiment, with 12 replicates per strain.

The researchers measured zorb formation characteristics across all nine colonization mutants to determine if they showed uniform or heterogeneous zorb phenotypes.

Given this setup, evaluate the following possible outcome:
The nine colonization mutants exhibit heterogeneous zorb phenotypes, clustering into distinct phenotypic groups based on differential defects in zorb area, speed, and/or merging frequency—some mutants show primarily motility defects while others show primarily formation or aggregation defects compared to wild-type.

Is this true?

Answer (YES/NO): NO